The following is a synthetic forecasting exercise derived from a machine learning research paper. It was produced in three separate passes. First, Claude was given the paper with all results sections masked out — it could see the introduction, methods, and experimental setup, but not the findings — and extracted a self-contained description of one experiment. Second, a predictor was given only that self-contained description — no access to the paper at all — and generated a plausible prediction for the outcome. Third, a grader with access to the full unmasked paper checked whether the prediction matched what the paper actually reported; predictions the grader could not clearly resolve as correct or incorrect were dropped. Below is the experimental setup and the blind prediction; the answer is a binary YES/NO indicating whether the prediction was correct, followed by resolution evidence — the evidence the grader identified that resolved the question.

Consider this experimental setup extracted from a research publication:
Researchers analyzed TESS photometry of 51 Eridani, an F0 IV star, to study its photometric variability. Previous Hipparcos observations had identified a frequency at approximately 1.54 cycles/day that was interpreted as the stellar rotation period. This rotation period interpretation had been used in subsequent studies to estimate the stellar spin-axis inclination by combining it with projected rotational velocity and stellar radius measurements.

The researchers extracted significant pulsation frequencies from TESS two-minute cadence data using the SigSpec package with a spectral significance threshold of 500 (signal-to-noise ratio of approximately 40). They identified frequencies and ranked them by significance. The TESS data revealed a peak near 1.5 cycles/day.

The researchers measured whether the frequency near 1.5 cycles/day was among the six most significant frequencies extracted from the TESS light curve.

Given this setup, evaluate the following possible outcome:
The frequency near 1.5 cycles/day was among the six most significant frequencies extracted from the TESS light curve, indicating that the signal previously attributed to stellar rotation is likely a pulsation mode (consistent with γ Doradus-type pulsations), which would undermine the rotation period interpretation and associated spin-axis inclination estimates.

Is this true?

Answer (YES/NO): NO